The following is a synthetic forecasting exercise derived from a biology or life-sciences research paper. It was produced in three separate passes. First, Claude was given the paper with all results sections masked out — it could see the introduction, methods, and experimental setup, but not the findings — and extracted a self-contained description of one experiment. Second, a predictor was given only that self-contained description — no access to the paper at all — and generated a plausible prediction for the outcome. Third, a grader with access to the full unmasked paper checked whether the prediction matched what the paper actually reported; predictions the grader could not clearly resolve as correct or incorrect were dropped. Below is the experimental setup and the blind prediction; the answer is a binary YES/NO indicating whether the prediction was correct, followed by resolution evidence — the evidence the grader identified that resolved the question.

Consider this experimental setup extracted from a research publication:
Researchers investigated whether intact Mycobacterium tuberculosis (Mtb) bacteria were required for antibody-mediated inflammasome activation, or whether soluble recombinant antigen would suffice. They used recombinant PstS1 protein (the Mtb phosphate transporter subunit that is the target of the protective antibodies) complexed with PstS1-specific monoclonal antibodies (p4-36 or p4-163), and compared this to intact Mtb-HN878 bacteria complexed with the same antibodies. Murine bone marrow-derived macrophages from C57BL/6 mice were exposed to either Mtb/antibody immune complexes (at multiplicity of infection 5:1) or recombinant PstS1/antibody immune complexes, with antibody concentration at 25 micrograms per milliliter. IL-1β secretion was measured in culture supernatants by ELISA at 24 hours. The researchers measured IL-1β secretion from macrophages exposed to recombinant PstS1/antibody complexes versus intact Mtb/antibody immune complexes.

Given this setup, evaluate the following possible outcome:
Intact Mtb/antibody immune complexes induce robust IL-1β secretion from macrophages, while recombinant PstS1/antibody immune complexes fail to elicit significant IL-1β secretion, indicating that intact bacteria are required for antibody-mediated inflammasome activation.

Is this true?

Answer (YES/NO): YES